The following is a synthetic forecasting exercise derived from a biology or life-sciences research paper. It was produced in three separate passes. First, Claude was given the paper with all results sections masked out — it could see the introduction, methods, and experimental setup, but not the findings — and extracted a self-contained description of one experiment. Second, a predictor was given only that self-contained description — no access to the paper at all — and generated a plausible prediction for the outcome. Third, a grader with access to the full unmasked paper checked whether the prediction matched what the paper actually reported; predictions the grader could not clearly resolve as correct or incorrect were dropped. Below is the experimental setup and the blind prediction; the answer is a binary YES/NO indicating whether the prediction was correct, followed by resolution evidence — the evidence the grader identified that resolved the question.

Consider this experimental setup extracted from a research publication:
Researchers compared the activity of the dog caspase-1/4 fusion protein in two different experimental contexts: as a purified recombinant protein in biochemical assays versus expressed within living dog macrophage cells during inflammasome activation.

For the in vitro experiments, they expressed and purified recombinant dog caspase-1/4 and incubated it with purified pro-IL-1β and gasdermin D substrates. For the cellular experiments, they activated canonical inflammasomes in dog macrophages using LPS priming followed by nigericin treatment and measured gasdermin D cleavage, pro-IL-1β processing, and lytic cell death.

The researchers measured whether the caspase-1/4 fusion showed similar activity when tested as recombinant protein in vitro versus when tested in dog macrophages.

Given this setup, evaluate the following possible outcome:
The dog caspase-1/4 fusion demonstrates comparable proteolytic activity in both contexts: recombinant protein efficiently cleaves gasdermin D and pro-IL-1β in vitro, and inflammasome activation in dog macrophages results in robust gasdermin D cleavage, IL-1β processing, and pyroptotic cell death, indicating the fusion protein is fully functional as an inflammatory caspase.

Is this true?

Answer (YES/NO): NO